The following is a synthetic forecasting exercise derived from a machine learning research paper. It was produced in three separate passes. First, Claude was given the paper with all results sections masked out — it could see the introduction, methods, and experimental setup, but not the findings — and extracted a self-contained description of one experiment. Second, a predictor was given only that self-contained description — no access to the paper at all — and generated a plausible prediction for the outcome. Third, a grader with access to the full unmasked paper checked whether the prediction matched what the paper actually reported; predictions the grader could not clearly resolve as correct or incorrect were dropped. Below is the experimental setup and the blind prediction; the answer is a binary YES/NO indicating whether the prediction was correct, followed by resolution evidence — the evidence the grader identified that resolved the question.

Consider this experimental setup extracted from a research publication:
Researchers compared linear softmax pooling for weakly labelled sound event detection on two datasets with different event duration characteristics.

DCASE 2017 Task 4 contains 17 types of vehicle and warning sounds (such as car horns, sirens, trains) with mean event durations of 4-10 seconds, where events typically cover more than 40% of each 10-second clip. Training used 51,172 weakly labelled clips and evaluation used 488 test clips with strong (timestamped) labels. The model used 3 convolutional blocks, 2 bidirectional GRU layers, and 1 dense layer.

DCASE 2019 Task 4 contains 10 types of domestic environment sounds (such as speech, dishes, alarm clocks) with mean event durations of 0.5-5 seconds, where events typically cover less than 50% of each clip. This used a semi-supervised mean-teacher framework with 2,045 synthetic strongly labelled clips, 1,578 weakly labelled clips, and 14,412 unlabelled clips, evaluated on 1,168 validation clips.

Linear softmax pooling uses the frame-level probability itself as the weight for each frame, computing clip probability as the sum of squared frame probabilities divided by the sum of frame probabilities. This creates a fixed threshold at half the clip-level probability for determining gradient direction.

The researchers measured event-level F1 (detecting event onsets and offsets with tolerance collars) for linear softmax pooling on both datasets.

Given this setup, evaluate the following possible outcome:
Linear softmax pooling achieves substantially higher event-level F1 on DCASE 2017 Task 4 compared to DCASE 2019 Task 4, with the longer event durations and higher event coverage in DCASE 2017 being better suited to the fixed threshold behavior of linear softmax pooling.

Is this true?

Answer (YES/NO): NO